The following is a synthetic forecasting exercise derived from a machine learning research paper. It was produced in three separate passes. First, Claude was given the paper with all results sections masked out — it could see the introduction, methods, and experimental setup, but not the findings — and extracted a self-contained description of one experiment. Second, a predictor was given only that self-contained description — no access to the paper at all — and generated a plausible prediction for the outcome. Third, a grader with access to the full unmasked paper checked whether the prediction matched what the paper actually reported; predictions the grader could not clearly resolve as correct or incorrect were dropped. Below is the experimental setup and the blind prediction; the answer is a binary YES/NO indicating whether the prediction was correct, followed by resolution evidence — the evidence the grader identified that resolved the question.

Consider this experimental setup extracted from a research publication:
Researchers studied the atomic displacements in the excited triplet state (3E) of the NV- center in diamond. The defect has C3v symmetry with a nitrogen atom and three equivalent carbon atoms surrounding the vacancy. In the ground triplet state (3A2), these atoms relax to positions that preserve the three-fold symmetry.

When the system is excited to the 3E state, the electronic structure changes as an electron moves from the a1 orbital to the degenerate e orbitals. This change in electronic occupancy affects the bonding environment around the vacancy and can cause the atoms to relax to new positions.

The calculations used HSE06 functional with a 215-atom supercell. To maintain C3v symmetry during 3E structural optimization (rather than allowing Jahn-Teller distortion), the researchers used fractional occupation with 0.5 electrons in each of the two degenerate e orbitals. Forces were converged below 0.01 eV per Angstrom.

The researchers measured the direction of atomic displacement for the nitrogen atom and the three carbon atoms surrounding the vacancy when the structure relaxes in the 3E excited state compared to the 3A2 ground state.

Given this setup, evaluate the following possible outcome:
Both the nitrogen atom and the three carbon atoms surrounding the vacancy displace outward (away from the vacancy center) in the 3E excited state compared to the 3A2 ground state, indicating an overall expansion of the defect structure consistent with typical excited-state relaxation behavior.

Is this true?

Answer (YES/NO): NO